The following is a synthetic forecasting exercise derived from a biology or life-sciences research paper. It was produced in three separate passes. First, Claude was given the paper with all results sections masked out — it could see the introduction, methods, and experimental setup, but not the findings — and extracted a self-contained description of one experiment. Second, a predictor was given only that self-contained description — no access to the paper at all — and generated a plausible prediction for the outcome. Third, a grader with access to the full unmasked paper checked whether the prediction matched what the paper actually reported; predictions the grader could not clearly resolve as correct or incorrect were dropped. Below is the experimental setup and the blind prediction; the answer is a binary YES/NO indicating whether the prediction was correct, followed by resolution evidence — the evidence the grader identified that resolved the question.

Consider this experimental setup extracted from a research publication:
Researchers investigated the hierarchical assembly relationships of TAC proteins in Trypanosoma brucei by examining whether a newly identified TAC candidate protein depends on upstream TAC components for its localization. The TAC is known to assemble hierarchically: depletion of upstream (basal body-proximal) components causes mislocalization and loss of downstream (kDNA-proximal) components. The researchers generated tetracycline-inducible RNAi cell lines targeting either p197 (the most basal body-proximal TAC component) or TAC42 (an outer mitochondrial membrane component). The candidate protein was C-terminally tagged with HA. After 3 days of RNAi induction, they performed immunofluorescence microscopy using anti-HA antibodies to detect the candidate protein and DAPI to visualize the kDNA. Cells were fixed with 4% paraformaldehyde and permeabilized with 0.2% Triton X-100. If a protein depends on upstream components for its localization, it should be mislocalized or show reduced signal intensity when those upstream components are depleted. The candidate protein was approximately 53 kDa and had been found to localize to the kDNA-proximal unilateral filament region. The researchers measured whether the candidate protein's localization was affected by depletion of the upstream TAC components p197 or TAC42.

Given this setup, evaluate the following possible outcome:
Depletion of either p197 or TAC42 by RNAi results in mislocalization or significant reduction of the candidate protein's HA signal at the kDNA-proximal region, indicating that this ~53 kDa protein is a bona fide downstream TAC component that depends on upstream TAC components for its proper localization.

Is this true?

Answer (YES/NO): YES